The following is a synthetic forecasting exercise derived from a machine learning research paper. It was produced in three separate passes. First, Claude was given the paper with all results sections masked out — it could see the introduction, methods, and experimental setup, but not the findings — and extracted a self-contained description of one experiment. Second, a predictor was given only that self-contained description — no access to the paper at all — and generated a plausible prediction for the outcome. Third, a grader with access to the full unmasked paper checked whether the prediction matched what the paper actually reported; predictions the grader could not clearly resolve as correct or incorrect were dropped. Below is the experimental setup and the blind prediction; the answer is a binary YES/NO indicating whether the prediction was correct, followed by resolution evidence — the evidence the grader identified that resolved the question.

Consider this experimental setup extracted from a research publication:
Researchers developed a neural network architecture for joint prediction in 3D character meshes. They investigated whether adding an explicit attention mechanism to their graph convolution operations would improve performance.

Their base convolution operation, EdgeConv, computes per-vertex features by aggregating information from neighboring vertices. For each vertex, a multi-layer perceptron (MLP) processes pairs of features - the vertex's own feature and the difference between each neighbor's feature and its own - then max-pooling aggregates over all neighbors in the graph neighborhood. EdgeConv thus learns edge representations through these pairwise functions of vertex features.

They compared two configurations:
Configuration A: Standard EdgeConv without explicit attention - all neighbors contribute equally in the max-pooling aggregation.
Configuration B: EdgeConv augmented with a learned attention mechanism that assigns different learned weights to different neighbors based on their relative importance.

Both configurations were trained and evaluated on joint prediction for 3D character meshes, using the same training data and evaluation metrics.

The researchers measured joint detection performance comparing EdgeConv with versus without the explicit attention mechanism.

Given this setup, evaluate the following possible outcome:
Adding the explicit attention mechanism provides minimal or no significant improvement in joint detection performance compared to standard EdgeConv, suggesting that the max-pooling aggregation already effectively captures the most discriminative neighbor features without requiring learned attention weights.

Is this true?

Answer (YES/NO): YES